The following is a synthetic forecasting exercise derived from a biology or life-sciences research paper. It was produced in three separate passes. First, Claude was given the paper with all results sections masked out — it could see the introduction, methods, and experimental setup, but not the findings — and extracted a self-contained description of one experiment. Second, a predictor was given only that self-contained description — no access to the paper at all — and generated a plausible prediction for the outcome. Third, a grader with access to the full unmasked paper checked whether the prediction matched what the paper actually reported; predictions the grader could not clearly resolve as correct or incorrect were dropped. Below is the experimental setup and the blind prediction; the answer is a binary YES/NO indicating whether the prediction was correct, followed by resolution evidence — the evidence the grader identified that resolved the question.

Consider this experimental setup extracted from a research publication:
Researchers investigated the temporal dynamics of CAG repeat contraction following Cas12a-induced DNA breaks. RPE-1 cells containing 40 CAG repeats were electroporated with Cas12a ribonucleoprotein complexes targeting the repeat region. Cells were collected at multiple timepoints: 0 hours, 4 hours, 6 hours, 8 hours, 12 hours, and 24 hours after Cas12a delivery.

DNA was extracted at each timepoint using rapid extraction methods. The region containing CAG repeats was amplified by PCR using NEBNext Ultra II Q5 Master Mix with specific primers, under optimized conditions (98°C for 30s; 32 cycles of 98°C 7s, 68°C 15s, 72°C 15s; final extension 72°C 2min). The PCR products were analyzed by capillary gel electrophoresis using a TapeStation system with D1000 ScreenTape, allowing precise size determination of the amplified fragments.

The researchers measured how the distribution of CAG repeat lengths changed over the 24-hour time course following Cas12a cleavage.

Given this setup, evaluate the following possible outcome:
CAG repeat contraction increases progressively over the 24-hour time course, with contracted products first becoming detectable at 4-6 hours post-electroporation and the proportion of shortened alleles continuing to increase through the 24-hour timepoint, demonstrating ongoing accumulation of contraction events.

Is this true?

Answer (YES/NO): NO